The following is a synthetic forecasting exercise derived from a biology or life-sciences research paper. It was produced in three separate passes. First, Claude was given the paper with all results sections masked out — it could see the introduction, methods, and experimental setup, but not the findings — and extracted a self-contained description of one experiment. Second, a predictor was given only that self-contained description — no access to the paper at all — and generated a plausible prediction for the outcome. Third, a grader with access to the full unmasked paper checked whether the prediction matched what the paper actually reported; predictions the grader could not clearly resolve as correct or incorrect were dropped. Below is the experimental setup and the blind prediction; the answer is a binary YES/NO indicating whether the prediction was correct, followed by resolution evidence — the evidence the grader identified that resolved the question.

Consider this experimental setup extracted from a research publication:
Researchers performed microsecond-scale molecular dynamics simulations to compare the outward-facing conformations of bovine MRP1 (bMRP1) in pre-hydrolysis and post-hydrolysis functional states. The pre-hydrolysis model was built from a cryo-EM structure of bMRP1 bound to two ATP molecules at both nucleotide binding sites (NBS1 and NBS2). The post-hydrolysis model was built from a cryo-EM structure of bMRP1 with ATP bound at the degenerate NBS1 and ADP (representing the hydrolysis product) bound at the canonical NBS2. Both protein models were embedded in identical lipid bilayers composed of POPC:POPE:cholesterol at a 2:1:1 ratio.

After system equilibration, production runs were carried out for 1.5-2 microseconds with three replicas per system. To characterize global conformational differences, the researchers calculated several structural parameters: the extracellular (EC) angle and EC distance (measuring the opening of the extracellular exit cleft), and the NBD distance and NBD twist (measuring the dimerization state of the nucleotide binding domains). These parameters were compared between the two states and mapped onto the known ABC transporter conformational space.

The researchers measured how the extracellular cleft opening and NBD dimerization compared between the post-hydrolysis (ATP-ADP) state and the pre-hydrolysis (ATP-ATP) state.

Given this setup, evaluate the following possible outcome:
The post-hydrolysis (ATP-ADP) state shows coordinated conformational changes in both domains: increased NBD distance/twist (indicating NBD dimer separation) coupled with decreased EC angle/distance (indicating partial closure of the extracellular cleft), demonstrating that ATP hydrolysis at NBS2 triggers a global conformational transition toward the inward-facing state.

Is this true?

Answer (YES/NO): NO